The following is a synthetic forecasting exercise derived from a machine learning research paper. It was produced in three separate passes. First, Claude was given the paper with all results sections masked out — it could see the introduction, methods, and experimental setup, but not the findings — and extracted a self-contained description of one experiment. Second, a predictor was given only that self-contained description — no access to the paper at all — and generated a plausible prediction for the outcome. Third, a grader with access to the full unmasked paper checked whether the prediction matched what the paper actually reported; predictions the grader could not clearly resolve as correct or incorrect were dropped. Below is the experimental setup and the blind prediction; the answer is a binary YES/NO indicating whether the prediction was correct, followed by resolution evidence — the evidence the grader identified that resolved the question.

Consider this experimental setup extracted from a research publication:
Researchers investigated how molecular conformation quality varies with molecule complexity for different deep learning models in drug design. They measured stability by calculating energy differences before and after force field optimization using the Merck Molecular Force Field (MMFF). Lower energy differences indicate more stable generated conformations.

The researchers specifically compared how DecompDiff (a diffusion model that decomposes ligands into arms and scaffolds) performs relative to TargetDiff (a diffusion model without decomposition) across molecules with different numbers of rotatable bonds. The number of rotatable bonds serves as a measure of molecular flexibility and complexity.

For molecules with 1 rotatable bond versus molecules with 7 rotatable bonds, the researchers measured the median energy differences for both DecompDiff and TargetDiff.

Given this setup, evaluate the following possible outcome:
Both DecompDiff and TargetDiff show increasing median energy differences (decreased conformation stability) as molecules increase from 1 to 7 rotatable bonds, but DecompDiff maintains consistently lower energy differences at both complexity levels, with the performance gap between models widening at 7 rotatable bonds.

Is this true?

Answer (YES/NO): NO